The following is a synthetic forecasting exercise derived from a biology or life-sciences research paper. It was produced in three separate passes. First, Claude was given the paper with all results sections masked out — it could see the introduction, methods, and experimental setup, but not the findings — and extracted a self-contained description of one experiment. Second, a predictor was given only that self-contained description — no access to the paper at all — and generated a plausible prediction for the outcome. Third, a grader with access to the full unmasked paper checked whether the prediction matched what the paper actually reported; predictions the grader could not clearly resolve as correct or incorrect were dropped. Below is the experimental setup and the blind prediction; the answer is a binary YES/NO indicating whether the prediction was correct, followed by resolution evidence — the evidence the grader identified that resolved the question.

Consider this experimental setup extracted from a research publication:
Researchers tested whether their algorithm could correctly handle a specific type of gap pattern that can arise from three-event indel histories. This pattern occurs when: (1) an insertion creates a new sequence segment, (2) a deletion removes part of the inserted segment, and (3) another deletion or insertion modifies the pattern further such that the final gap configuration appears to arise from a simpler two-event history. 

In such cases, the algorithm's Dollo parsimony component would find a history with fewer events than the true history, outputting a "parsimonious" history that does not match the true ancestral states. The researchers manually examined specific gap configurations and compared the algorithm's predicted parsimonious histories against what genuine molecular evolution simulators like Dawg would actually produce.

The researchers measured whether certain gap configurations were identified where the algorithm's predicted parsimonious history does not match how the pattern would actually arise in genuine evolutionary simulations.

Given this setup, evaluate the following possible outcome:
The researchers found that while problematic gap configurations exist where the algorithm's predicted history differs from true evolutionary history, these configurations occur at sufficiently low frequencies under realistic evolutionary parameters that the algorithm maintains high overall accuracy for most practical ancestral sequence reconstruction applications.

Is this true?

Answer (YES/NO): YES